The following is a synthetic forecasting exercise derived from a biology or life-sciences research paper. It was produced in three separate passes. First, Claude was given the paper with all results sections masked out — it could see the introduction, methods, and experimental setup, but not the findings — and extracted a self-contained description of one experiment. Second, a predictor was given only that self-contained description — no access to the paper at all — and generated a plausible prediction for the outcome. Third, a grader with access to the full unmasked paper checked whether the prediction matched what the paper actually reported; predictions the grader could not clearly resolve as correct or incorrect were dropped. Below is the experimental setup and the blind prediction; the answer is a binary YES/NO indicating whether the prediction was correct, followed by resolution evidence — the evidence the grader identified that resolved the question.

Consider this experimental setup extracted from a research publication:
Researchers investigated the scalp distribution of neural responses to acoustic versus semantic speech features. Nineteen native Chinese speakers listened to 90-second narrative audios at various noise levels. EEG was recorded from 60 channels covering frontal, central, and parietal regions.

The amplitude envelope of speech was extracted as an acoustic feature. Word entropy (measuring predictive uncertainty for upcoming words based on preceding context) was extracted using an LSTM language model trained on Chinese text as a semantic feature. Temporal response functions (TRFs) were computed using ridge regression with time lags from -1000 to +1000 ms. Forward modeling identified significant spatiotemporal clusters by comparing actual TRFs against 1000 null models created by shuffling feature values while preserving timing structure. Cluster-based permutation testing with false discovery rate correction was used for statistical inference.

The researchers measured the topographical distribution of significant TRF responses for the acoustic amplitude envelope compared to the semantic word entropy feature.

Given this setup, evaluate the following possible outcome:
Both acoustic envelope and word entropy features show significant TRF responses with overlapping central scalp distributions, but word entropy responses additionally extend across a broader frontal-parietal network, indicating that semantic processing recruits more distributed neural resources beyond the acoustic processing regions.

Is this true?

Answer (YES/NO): NO